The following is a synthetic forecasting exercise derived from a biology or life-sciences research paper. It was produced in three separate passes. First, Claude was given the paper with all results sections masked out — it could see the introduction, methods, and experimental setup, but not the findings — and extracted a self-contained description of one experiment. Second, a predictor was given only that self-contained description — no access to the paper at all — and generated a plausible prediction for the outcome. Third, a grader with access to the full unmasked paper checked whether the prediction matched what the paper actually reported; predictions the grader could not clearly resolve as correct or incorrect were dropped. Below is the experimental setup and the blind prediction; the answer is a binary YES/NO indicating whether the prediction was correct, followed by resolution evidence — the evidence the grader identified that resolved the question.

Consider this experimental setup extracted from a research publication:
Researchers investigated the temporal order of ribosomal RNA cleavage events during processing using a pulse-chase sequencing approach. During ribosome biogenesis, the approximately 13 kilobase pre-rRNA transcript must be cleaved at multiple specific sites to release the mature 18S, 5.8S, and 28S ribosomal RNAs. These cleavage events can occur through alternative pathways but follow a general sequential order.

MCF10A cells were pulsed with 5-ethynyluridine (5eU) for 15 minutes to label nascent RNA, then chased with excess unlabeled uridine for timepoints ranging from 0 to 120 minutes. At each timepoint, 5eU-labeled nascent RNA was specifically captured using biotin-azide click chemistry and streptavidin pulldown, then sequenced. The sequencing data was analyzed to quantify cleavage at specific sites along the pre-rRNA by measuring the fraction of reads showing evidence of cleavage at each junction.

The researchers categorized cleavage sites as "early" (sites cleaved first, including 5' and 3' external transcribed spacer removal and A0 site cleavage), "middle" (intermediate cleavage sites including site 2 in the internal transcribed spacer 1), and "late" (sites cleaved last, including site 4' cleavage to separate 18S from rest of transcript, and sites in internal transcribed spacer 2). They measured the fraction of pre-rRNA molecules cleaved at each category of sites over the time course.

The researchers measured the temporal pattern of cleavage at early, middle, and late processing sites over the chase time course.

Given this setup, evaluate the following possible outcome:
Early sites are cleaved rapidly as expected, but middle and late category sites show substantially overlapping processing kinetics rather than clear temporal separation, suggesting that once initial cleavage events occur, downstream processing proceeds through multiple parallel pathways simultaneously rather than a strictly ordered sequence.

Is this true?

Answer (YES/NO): NO